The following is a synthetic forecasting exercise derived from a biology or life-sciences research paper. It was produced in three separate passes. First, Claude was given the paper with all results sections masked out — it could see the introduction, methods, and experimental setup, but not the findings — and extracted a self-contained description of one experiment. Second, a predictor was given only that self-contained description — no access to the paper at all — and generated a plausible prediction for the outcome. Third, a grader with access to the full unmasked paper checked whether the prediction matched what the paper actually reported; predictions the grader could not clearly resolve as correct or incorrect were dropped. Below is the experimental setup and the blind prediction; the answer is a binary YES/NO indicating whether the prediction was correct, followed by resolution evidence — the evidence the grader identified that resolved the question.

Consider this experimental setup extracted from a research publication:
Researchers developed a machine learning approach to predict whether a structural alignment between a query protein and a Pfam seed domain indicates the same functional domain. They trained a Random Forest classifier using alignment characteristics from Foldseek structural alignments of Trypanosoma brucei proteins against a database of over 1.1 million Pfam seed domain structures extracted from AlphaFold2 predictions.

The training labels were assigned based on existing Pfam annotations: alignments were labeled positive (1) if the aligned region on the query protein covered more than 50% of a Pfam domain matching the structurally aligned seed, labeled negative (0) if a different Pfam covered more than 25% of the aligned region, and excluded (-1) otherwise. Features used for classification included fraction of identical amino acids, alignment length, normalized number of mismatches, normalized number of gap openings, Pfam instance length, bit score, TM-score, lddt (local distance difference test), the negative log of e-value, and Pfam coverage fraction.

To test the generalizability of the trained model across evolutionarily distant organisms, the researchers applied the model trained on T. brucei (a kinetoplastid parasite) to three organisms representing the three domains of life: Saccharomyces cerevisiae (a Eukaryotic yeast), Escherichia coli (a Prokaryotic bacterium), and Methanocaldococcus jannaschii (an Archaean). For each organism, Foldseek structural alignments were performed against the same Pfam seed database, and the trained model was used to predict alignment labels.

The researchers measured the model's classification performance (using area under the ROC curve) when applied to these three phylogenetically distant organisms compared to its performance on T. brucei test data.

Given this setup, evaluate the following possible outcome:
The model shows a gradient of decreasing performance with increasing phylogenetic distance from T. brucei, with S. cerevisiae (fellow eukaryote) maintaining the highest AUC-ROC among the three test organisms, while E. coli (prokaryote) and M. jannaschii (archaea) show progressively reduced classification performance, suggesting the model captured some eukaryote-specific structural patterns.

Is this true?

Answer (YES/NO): NO